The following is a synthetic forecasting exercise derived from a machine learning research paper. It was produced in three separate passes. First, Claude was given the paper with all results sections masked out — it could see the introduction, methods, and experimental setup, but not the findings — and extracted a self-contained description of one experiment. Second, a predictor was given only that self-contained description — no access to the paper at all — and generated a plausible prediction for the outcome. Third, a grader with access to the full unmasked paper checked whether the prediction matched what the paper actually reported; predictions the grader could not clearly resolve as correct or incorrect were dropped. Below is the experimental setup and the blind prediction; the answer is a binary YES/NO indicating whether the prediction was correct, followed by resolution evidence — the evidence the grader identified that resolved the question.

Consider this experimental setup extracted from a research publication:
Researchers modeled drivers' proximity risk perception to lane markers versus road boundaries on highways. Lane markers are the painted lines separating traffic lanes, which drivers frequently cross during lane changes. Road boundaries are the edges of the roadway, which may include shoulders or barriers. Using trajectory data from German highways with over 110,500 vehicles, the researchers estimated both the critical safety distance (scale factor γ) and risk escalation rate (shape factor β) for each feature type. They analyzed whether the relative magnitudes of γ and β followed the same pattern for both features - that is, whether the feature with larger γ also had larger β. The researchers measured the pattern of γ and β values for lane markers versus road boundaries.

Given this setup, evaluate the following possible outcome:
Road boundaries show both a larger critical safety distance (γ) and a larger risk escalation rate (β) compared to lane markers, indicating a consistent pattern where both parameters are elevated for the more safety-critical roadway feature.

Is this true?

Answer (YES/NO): YES